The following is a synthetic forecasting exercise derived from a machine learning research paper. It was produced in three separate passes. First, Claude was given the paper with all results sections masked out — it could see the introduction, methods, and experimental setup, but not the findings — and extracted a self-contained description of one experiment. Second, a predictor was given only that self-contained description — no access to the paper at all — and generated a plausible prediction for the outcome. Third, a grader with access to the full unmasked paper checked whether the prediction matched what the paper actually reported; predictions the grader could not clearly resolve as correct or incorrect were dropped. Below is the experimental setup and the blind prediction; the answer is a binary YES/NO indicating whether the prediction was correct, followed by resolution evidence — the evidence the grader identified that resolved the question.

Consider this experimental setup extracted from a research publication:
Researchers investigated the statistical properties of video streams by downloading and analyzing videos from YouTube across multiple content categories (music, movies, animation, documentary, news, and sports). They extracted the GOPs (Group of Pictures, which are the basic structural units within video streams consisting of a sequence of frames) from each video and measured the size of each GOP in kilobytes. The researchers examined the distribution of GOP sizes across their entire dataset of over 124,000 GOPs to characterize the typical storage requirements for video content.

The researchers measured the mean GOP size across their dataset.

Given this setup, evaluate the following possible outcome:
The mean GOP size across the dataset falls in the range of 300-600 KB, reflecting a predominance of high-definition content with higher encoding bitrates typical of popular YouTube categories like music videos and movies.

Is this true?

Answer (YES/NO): NO